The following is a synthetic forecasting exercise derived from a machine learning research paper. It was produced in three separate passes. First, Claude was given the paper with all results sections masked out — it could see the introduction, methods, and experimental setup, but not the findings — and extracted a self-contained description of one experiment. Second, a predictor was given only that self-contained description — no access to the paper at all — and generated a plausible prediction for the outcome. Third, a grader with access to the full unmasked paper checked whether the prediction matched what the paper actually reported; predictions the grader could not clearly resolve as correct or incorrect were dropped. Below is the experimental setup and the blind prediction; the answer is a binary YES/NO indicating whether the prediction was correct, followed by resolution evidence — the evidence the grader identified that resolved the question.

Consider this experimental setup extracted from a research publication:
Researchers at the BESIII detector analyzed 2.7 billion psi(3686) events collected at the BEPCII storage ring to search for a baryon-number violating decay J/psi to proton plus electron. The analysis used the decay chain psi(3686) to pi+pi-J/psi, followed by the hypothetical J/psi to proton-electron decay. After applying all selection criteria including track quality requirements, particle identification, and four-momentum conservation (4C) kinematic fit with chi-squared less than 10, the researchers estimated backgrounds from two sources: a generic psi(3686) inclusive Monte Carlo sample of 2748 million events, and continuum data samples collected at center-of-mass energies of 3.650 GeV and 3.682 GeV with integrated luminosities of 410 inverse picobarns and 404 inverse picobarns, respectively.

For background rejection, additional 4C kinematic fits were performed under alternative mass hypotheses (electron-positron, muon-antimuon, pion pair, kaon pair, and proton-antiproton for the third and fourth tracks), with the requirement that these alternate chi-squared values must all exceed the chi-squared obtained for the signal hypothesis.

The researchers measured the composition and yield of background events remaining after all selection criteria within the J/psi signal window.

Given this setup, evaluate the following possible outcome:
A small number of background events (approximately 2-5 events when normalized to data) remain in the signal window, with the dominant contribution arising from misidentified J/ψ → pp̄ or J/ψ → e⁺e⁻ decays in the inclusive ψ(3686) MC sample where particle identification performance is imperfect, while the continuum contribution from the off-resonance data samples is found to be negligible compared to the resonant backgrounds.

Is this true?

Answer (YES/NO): YES